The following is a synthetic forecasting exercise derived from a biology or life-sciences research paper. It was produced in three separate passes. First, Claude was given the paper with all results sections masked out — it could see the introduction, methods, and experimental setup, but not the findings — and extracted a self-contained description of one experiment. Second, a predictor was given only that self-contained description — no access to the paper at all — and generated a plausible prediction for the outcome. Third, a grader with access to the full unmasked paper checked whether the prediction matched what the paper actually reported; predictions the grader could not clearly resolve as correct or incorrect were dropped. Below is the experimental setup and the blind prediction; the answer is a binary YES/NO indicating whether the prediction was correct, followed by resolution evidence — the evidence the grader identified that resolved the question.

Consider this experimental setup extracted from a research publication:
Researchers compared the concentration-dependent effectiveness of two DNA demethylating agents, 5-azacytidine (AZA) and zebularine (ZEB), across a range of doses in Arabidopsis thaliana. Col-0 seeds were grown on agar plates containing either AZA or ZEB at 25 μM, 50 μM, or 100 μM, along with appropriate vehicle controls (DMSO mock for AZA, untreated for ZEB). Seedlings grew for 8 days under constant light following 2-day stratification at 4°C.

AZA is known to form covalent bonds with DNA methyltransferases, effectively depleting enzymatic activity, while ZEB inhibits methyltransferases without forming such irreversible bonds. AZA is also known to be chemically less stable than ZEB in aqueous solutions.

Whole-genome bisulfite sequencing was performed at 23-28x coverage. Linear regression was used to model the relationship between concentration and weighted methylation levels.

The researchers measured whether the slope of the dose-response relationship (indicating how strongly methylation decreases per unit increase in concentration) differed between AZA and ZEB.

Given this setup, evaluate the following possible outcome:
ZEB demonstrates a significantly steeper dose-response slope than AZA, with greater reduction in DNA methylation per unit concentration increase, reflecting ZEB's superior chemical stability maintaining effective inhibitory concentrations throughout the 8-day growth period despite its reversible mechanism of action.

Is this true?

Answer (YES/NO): NO